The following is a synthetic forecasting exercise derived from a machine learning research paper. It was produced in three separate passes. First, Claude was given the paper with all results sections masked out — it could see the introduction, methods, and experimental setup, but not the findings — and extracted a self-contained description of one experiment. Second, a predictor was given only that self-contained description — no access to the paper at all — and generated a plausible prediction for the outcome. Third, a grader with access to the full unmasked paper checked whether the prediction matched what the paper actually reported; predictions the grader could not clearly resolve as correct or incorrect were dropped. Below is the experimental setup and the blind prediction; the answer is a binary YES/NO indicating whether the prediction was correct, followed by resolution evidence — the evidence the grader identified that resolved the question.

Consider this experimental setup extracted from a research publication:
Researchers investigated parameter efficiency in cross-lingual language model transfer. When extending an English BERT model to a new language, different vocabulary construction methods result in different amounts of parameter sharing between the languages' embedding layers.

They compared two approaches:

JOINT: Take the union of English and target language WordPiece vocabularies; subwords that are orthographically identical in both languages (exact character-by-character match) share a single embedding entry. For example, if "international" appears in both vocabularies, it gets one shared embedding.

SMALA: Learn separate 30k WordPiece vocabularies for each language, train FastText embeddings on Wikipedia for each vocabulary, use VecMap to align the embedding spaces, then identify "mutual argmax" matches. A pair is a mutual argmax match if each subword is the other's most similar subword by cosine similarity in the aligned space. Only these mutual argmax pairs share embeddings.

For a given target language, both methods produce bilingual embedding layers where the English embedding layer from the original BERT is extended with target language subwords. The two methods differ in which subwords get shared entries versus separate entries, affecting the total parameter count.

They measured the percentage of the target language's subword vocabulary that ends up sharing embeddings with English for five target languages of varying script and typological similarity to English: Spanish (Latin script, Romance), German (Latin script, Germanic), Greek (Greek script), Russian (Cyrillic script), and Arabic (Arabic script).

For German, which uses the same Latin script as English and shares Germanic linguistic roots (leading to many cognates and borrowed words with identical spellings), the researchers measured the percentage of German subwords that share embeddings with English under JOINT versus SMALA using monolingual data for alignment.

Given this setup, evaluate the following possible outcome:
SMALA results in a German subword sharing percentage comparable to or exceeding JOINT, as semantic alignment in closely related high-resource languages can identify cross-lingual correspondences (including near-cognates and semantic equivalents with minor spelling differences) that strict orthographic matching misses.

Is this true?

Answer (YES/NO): YES